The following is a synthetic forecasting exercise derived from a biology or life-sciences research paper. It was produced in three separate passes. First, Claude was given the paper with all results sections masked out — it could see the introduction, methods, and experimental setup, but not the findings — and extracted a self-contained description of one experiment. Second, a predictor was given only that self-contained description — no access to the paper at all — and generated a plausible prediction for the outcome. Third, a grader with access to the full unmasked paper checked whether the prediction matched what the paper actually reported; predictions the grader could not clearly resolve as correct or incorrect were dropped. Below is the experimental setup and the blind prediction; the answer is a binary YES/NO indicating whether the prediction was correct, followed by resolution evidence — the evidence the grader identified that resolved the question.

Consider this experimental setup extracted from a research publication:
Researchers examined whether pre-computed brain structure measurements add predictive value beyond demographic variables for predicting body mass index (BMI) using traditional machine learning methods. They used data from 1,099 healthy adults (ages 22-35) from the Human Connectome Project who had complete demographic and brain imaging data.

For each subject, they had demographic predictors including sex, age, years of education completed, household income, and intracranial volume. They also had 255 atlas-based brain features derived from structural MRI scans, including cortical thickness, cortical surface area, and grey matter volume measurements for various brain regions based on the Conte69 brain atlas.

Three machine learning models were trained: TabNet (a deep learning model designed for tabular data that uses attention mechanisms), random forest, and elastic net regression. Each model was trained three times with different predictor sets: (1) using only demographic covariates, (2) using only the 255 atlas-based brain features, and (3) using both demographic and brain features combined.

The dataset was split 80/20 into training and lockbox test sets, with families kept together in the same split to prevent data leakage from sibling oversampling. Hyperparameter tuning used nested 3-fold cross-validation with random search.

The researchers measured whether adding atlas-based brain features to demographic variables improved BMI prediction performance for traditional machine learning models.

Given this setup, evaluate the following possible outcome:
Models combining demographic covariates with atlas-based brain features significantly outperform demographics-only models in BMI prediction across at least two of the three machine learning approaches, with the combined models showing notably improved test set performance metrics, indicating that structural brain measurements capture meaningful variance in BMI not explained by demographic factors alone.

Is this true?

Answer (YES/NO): YES